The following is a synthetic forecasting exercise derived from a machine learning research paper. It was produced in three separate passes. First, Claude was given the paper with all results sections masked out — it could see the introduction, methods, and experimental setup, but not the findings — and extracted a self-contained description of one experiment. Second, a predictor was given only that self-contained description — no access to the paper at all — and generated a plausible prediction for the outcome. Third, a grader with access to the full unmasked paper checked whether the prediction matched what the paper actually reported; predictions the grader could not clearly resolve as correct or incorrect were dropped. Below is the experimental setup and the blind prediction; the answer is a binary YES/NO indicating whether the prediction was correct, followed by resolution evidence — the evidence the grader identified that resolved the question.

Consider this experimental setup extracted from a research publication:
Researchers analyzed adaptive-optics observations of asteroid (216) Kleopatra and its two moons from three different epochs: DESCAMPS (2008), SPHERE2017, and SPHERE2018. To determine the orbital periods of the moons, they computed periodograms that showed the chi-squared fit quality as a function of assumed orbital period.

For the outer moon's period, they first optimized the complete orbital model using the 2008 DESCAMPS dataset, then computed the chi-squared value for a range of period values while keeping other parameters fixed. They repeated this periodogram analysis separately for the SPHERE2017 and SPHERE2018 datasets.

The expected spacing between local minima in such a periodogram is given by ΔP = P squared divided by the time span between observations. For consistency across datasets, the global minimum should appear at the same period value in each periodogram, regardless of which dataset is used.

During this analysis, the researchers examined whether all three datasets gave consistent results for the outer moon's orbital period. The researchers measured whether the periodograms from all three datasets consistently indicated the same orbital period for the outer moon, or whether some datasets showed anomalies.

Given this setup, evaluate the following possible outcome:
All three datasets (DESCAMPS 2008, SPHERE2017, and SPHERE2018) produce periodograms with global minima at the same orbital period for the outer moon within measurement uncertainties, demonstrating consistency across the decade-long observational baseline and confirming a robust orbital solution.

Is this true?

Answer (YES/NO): NO